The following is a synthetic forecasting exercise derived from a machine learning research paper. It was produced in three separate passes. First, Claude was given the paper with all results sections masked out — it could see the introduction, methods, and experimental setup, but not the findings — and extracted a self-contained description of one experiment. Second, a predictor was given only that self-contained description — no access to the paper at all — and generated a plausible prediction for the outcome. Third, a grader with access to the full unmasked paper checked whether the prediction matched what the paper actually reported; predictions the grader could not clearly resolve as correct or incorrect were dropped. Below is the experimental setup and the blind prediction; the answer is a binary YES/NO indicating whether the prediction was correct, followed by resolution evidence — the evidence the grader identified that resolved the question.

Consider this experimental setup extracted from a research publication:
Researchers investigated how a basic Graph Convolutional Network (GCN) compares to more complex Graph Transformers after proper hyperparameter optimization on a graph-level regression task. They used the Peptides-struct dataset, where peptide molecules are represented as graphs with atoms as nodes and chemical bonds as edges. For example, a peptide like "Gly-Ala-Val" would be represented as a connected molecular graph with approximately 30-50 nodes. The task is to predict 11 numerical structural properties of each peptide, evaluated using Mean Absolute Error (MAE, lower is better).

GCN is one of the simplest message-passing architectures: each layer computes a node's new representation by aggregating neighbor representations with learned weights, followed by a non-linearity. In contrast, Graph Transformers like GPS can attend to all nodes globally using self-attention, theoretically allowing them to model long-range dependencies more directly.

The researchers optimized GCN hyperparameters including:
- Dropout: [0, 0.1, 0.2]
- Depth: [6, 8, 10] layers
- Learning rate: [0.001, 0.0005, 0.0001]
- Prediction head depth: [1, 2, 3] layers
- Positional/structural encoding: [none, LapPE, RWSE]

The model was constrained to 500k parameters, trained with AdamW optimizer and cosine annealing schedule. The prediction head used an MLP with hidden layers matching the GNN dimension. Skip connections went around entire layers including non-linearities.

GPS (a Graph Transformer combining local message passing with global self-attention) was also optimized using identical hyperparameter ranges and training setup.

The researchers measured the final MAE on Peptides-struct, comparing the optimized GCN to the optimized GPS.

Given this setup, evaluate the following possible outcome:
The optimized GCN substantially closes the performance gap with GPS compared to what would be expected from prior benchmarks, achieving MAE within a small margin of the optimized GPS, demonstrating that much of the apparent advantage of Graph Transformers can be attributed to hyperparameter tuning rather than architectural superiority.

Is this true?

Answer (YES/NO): NO